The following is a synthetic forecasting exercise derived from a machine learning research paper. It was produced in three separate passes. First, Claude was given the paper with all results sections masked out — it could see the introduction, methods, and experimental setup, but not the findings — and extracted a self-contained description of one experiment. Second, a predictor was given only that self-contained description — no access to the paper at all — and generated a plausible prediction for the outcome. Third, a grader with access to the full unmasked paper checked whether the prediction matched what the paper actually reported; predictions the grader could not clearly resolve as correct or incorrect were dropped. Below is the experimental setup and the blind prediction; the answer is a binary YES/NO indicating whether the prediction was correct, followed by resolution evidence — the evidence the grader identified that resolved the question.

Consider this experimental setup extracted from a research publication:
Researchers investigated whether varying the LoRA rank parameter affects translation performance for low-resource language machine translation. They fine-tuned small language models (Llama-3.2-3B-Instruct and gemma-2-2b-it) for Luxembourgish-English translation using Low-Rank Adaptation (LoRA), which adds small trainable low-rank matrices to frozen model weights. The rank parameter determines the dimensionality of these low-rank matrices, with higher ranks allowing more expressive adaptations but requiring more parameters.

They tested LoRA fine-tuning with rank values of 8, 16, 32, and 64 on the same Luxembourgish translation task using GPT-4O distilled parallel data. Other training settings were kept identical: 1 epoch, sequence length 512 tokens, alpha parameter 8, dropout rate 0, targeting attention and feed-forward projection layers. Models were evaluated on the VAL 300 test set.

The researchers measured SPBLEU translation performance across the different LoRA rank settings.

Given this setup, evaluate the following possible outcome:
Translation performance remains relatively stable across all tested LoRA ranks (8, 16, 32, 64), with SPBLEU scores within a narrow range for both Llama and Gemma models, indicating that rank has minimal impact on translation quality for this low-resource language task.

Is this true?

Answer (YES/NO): YES